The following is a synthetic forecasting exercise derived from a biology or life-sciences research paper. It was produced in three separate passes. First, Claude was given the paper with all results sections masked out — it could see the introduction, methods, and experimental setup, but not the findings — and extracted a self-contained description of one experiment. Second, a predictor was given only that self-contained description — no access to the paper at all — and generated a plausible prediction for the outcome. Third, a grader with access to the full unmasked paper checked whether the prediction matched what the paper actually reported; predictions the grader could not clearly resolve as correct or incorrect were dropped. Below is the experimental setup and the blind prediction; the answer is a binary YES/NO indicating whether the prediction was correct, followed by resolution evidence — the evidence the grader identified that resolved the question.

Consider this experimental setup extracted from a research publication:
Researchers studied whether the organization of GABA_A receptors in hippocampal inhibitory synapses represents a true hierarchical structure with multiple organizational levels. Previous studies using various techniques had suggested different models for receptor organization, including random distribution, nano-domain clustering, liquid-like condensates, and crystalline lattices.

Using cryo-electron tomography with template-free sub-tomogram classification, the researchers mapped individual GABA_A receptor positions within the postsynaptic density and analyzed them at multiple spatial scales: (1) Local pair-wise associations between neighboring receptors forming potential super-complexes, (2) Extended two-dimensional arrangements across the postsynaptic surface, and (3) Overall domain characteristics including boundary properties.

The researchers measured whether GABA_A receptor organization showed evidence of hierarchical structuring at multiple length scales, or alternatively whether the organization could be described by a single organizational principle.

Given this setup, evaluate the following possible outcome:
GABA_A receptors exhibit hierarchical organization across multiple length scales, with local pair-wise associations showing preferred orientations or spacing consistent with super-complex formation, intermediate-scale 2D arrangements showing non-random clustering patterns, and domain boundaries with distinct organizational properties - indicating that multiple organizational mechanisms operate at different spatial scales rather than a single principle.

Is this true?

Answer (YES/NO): NO